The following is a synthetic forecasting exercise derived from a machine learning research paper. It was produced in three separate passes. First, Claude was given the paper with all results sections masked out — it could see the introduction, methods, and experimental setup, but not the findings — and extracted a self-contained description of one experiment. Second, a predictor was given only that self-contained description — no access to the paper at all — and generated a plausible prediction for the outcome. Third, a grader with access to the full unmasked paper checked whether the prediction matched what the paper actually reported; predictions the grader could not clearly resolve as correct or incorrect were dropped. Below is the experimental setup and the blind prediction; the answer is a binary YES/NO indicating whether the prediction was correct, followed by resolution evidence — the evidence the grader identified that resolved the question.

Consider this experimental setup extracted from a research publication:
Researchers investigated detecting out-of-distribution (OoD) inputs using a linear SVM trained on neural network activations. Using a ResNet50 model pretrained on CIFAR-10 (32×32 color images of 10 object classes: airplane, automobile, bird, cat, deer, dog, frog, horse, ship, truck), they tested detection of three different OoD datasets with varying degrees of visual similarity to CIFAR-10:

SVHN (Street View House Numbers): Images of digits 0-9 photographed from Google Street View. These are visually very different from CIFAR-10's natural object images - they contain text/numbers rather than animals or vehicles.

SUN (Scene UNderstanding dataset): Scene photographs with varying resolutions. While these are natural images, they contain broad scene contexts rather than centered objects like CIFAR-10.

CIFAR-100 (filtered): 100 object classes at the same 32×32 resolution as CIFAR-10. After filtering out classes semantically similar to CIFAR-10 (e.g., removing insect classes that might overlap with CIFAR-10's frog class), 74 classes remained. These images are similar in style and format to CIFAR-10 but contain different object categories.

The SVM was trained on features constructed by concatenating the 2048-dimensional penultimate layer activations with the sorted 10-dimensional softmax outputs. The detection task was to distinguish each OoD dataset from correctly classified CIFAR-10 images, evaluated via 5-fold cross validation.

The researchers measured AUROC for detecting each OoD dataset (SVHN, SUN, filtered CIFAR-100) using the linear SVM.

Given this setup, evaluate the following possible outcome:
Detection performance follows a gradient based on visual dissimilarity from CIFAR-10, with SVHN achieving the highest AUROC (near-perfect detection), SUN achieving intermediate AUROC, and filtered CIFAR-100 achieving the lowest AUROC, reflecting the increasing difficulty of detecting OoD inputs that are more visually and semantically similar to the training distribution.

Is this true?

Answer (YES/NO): YES